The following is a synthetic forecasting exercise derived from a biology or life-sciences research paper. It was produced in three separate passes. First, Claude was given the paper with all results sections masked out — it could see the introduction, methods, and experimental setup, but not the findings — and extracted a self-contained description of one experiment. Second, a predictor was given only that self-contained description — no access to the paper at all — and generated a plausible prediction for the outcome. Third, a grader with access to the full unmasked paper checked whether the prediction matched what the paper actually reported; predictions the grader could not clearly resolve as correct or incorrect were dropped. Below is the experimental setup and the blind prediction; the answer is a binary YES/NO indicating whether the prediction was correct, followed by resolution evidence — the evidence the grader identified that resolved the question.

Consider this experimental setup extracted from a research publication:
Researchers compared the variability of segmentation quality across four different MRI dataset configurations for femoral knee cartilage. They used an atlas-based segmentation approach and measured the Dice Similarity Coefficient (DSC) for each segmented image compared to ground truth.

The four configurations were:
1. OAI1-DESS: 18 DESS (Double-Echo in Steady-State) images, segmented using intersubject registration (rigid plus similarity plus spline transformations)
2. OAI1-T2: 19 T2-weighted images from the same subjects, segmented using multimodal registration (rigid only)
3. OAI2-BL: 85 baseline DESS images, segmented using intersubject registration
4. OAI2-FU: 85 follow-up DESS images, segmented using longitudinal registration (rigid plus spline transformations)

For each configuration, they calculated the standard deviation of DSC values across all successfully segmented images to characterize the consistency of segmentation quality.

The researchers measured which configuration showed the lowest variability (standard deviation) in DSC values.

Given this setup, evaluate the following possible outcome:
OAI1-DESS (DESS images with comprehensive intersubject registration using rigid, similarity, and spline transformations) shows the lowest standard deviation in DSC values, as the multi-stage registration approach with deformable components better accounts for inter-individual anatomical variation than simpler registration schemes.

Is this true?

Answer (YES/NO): YES